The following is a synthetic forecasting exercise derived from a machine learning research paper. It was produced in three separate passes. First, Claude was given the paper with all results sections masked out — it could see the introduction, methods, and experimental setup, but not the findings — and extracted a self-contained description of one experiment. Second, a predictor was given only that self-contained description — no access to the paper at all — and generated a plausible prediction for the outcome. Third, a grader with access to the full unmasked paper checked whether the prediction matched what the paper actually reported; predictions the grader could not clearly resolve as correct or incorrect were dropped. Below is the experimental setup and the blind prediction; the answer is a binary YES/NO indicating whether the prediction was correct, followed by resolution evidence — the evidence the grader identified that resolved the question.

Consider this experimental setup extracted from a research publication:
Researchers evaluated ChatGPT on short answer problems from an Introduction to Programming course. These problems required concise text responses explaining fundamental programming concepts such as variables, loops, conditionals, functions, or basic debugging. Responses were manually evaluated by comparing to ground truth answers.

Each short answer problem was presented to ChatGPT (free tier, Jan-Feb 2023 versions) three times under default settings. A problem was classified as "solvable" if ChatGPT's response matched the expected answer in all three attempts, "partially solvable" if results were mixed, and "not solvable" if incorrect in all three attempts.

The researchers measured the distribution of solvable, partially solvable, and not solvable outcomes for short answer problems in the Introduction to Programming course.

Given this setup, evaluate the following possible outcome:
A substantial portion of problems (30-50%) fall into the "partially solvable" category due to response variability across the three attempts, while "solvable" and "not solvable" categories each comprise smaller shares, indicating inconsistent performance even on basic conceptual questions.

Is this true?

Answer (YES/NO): NO